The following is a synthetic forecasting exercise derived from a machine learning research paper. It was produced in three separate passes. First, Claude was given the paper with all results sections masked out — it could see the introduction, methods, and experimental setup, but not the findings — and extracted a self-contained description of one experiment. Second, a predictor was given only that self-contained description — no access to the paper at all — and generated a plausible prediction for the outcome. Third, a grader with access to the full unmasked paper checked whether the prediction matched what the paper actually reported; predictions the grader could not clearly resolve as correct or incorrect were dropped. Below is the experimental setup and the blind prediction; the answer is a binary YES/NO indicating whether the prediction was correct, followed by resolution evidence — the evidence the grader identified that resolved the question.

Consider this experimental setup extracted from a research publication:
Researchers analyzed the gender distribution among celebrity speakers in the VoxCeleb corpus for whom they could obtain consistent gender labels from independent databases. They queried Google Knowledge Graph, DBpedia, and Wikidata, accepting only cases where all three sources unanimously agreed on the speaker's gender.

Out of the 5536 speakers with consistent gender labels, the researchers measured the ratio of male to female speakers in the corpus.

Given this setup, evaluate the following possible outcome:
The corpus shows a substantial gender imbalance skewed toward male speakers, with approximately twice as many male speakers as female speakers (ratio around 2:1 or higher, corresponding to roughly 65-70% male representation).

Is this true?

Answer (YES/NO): NO